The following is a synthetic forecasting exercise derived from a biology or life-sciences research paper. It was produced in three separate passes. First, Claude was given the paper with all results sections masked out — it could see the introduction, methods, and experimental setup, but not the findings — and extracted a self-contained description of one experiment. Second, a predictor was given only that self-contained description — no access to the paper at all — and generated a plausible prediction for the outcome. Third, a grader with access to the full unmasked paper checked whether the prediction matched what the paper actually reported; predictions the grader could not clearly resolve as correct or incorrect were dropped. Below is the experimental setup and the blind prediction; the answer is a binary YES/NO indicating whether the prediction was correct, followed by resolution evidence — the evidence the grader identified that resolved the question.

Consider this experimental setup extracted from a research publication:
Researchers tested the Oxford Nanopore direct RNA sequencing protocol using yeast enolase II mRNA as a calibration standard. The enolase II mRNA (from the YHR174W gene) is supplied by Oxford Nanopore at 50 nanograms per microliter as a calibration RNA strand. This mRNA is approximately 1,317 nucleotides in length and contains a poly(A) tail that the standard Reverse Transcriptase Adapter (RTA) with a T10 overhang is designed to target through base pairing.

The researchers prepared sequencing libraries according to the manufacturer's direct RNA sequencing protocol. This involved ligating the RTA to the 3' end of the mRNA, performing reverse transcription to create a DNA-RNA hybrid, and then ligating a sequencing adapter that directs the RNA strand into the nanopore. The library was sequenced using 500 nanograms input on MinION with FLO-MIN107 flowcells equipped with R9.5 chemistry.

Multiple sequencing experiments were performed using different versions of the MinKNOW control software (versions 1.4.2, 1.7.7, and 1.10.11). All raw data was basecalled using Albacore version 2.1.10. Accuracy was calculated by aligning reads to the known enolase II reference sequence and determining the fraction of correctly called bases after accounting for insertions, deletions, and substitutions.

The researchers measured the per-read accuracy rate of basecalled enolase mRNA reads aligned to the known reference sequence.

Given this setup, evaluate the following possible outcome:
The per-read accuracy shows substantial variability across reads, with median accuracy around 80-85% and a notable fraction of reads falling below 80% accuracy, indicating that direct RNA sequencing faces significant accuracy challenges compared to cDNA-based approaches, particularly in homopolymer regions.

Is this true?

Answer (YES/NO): NO